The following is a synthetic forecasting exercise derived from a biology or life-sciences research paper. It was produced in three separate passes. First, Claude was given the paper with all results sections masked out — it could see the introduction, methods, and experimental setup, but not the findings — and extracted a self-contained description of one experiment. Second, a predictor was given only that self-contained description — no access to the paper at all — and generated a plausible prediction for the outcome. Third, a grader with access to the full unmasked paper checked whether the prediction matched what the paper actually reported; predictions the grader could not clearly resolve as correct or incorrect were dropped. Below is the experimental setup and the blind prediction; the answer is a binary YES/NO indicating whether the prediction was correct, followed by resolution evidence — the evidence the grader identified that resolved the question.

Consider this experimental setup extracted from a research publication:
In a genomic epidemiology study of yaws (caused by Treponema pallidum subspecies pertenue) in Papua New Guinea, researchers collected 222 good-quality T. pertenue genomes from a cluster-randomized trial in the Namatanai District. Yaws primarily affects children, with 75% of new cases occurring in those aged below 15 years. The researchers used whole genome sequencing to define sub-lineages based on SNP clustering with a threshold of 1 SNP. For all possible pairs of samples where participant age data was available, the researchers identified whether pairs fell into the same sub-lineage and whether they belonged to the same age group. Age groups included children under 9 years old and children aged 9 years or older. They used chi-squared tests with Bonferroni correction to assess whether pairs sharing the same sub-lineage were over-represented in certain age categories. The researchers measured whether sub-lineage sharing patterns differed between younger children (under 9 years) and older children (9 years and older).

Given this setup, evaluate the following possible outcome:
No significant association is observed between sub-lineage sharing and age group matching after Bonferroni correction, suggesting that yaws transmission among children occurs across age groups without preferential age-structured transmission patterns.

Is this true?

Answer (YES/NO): NO